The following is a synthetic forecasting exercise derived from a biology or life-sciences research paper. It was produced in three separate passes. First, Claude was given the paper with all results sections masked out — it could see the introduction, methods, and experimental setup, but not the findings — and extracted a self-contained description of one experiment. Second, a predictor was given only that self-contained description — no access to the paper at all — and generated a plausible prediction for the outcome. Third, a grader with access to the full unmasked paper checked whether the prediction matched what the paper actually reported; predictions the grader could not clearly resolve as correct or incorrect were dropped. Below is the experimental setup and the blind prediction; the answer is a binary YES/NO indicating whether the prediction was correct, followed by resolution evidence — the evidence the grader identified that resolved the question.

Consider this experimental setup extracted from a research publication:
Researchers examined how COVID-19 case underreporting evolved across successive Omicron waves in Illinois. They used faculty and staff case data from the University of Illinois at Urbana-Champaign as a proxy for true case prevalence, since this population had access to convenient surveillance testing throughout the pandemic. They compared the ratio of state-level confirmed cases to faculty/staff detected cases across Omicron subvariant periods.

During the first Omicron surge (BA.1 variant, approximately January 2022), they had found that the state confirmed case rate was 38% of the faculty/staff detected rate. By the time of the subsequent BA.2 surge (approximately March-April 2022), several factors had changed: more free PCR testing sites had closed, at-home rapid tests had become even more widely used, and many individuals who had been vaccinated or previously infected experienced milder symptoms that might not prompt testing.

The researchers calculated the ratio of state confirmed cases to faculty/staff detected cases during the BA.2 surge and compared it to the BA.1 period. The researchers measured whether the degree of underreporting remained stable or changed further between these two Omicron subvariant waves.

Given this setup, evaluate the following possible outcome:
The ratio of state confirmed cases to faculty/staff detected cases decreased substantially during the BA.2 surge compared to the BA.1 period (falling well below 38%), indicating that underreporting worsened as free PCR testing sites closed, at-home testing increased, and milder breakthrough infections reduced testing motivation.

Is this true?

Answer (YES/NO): YES